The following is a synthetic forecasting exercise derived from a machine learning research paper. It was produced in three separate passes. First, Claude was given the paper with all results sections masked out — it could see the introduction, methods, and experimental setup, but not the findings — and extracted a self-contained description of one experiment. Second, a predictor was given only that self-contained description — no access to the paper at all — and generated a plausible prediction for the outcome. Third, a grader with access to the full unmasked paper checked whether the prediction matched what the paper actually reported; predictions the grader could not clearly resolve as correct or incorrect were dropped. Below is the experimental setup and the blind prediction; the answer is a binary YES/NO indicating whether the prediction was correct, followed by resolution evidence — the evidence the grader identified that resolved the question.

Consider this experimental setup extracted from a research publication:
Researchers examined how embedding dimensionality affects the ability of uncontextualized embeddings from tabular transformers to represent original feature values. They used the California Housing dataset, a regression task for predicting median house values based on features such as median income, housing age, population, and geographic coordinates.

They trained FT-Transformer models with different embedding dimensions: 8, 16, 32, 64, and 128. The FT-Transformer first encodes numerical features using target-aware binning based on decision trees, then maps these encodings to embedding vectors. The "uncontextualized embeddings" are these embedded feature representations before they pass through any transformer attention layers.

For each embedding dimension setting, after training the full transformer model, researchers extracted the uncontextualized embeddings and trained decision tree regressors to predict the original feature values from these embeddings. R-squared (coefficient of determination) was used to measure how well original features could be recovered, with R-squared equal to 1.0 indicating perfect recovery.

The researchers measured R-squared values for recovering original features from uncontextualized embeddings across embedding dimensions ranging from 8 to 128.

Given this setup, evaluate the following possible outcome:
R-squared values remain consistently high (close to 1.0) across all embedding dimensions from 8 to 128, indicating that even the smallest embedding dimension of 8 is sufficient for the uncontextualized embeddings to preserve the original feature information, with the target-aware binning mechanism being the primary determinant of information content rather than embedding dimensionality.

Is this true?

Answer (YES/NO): YES